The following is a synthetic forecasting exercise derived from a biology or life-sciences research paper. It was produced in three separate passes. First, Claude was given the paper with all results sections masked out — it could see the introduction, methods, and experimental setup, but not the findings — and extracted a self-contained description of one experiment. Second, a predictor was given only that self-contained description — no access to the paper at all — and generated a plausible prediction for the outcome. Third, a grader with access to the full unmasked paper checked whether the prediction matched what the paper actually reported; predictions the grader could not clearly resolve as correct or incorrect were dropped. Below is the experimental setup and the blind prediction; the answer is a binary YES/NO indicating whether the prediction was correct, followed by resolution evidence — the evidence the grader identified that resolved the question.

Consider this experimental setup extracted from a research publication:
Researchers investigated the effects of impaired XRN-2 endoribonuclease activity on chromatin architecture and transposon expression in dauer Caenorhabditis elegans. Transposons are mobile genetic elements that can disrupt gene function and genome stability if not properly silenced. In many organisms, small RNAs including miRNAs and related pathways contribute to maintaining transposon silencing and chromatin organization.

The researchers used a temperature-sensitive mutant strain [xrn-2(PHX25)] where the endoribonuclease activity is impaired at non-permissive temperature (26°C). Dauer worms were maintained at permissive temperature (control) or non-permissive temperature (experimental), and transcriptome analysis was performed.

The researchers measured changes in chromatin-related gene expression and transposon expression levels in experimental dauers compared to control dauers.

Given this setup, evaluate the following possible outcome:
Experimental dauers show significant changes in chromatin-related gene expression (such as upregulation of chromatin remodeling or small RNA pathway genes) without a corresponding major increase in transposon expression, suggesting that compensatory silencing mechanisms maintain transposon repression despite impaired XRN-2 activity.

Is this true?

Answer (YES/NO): NO